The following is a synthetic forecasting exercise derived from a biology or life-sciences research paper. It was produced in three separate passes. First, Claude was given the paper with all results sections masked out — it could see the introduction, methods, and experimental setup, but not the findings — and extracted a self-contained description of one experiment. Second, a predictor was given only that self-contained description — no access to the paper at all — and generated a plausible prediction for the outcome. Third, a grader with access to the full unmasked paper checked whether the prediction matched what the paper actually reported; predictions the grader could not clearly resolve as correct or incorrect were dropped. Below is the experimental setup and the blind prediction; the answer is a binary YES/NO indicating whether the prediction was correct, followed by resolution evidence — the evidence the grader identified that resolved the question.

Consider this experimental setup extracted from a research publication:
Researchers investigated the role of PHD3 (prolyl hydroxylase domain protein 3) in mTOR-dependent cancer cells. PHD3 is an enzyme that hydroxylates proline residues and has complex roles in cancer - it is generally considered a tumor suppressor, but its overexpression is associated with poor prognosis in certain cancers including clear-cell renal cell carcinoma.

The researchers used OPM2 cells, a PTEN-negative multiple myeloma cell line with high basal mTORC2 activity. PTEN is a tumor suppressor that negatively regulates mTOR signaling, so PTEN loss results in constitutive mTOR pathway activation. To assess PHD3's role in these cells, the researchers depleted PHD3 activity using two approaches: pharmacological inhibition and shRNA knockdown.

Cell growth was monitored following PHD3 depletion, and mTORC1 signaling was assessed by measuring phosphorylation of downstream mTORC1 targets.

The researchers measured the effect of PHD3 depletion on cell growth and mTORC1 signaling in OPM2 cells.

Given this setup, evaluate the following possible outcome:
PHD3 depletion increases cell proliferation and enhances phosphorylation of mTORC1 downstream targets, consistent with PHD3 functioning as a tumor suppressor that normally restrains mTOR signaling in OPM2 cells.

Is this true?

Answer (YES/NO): NO